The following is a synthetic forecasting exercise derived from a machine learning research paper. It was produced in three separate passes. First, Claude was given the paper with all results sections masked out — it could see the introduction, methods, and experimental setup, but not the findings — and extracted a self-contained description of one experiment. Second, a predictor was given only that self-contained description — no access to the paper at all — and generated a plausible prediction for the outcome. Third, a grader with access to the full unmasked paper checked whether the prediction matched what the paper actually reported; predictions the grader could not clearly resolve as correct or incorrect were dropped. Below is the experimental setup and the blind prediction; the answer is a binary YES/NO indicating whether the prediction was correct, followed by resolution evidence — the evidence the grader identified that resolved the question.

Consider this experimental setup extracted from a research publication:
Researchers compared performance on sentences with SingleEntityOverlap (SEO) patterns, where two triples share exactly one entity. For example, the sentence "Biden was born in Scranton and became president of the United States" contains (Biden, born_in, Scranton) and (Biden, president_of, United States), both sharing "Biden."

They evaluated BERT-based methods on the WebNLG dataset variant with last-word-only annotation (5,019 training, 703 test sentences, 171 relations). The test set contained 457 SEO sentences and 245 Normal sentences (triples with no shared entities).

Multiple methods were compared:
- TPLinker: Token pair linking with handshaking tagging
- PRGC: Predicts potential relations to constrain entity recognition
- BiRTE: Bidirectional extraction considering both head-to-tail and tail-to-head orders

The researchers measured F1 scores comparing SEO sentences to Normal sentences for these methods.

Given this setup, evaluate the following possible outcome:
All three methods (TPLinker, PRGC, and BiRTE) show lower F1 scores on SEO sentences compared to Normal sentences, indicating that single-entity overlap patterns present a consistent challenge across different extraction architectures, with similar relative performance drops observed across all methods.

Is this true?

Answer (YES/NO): NO